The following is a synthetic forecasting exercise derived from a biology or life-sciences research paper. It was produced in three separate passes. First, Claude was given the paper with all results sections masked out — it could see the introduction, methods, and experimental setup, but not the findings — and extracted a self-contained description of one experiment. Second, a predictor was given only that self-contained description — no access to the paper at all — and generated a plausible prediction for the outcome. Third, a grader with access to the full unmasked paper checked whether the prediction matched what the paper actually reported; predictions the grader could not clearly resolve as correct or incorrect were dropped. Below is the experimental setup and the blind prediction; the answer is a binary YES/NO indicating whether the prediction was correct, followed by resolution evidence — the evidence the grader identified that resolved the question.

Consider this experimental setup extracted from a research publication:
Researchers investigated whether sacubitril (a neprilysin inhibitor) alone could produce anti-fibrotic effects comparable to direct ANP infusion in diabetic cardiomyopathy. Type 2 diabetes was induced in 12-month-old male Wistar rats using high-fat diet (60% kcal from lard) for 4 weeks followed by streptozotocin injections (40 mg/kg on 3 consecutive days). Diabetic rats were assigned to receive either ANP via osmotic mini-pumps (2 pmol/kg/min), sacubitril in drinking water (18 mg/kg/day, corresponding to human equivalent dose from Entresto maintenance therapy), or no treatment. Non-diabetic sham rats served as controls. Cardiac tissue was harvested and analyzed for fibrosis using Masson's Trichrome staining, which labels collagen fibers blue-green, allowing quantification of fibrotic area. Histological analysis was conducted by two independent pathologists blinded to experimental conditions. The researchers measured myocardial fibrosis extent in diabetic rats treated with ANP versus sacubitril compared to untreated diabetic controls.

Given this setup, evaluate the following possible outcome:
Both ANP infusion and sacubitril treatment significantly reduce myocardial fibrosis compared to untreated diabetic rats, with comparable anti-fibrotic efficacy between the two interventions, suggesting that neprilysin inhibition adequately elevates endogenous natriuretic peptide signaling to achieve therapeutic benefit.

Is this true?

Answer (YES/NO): YES